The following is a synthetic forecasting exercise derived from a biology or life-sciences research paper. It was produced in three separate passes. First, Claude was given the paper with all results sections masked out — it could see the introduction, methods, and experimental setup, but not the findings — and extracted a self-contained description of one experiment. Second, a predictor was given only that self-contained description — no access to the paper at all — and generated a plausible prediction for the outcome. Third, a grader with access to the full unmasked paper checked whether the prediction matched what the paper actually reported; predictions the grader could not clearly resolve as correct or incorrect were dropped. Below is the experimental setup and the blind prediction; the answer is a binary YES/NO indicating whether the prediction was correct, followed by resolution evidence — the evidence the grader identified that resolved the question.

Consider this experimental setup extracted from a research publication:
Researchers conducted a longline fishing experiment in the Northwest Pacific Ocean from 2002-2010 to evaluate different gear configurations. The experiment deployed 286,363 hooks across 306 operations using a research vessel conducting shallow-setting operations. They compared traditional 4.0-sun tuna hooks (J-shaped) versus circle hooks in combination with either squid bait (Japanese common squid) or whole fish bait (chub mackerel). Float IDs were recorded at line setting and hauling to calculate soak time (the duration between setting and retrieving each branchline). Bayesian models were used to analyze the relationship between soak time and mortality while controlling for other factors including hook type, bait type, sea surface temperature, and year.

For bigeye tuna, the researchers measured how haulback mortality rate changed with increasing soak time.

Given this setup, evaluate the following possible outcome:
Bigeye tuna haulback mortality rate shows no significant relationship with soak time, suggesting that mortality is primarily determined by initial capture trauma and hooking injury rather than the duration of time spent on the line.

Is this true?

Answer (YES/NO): NO